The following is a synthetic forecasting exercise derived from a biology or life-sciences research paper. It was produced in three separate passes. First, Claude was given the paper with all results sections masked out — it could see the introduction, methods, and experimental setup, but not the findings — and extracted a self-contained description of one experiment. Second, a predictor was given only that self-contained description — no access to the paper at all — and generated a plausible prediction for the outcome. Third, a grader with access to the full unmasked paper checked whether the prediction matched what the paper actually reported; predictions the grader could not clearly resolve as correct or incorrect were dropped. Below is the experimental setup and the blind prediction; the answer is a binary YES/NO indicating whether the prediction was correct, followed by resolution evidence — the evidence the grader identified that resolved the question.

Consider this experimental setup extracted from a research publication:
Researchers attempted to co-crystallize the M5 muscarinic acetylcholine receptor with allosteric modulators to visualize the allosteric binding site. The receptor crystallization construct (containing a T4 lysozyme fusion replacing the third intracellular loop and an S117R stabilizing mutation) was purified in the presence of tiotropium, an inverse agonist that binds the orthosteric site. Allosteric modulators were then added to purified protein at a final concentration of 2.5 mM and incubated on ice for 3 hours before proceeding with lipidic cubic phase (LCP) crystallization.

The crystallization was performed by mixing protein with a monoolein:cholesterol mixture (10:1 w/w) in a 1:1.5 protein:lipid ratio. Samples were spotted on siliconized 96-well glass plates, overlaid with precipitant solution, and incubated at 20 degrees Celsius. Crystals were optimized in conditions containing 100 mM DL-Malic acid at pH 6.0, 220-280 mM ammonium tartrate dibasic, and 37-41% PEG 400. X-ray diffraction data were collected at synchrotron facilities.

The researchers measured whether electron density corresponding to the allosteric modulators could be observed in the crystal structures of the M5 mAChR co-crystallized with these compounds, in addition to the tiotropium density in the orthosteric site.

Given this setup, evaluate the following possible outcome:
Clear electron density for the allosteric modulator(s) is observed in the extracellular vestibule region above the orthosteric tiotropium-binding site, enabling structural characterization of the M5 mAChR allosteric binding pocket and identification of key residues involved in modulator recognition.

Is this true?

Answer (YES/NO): NO